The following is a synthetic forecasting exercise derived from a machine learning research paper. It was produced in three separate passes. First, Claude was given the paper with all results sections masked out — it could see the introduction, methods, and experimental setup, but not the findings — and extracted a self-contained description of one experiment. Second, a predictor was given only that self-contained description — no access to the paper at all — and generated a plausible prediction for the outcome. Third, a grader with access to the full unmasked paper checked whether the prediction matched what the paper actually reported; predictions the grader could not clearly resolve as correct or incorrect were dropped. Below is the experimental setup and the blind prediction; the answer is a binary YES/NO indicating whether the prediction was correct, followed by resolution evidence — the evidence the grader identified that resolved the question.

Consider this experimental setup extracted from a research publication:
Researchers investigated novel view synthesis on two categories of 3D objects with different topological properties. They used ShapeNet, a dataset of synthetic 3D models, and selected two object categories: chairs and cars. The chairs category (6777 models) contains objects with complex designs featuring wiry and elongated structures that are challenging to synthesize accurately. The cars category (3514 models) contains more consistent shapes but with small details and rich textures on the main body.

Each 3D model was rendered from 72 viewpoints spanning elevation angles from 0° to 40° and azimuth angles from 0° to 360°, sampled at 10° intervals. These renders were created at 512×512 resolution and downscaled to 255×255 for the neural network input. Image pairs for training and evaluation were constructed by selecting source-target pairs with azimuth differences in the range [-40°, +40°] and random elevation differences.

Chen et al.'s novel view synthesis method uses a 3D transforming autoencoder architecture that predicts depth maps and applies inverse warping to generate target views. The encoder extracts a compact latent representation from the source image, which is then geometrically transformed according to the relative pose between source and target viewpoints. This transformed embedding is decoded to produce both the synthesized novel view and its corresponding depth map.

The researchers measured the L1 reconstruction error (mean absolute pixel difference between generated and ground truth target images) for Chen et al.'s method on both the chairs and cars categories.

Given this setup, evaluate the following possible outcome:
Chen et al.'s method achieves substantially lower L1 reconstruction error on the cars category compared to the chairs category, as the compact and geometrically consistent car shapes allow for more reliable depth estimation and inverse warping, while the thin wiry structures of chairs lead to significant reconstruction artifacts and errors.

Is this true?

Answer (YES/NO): YES